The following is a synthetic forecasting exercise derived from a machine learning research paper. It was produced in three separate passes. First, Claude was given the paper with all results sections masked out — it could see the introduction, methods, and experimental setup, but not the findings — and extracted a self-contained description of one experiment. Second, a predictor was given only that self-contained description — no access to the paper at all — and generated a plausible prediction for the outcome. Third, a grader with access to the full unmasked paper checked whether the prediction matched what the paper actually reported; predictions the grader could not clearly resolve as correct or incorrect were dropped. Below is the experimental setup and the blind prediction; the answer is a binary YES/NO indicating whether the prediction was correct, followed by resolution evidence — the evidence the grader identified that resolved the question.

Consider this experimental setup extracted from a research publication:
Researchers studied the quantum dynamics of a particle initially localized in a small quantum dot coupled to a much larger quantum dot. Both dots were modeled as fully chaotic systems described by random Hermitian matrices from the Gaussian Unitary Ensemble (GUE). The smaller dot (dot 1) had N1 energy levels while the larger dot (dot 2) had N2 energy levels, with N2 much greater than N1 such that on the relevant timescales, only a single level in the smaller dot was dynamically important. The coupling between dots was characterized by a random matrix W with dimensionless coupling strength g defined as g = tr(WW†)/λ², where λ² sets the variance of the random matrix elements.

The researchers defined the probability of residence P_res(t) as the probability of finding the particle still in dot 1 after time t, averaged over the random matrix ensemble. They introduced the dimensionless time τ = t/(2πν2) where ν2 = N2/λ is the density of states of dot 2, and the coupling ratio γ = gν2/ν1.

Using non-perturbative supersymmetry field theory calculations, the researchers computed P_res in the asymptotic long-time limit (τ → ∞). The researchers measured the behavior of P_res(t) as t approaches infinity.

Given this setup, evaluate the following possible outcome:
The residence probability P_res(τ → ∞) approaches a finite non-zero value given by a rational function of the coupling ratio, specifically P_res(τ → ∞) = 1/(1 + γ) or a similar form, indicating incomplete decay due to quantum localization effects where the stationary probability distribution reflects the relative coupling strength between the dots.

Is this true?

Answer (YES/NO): NO